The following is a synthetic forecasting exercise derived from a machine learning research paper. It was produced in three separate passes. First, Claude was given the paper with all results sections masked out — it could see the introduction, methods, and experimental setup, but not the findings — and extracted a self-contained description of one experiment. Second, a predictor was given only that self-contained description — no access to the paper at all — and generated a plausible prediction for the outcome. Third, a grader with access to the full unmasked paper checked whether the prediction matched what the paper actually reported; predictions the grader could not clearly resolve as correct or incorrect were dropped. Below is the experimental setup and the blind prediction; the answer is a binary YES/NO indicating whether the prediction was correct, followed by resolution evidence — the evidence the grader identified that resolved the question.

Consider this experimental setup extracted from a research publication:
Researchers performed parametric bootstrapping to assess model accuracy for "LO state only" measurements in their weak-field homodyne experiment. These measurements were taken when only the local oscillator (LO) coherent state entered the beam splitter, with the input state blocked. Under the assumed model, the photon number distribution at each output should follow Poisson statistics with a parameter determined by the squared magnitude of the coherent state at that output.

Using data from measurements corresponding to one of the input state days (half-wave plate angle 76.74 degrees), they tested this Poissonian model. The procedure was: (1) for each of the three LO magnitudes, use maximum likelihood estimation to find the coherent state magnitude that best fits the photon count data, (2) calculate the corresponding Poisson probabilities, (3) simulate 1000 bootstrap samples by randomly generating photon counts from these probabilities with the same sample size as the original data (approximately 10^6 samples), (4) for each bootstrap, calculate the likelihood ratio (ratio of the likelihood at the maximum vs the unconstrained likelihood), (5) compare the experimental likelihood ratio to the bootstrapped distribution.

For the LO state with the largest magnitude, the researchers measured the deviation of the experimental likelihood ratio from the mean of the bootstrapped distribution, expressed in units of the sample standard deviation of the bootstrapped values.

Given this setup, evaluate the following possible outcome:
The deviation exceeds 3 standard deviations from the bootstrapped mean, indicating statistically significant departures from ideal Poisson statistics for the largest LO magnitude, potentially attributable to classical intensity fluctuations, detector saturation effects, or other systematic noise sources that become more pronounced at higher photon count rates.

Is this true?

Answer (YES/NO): YES